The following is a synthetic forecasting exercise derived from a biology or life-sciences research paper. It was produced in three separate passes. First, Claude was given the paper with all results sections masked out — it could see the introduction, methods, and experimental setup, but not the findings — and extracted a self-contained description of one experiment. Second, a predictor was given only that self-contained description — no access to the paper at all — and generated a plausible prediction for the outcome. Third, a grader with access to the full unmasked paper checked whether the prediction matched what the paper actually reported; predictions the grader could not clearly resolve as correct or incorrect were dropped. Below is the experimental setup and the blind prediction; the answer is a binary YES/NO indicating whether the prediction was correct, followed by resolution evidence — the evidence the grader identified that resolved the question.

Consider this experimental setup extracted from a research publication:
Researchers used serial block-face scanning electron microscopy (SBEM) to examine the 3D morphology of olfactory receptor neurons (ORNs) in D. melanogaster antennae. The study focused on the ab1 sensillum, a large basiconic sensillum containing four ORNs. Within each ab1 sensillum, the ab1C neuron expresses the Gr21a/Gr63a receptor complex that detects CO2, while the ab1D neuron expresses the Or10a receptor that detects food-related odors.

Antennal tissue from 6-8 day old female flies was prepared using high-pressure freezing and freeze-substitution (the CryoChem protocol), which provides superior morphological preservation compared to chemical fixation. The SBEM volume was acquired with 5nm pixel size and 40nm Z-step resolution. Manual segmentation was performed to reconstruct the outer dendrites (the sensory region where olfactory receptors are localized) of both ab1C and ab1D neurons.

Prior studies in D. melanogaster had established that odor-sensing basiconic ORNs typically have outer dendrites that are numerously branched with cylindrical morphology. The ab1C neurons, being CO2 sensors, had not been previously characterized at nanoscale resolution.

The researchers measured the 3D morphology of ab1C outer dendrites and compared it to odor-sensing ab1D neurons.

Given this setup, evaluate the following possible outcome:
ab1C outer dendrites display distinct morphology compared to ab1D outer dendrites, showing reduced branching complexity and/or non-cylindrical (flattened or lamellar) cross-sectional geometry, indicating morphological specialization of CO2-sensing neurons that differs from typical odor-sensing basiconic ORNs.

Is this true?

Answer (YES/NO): YES